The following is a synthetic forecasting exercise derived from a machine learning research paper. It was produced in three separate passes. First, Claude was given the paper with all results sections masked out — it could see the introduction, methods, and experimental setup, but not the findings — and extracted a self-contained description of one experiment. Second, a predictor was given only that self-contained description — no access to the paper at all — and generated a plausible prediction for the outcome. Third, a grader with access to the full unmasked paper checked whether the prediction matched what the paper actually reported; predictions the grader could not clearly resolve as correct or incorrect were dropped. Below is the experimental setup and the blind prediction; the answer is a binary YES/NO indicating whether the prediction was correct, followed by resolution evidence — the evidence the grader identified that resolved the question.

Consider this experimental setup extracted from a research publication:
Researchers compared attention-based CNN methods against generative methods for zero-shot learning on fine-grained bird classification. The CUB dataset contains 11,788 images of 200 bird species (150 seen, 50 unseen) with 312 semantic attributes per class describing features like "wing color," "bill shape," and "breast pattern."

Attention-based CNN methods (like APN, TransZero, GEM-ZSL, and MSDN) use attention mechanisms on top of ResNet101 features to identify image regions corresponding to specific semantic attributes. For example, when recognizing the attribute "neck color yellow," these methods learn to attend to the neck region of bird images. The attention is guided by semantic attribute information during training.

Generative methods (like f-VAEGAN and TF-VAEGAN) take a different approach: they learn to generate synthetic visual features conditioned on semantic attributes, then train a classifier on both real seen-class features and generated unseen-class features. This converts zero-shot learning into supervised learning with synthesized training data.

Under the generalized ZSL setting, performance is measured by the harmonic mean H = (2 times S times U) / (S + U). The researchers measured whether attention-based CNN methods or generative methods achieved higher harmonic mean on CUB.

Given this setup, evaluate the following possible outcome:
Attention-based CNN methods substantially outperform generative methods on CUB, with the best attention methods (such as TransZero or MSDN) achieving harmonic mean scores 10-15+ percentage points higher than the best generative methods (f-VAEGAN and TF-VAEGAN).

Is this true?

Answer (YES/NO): YES